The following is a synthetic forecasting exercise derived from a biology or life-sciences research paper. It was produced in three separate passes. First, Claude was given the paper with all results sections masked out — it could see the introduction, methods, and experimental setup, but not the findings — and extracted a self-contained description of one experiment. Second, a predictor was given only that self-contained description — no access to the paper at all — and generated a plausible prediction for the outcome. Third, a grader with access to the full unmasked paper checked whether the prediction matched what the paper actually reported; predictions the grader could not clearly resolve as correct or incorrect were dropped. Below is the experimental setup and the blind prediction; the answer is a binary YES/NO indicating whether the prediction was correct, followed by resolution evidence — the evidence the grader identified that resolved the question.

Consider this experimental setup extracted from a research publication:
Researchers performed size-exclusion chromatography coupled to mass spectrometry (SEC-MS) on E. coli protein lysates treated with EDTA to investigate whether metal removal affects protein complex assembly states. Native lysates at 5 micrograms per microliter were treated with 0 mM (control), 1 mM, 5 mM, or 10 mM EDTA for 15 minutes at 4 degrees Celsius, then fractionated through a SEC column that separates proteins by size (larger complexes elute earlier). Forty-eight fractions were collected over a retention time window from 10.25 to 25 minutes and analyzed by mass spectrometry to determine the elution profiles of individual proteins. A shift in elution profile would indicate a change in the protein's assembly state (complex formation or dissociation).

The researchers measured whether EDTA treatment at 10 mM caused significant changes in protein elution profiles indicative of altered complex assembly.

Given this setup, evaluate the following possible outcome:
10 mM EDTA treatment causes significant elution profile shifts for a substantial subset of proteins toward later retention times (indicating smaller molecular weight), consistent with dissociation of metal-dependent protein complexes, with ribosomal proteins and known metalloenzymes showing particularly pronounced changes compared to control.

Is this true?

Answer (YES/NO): NO